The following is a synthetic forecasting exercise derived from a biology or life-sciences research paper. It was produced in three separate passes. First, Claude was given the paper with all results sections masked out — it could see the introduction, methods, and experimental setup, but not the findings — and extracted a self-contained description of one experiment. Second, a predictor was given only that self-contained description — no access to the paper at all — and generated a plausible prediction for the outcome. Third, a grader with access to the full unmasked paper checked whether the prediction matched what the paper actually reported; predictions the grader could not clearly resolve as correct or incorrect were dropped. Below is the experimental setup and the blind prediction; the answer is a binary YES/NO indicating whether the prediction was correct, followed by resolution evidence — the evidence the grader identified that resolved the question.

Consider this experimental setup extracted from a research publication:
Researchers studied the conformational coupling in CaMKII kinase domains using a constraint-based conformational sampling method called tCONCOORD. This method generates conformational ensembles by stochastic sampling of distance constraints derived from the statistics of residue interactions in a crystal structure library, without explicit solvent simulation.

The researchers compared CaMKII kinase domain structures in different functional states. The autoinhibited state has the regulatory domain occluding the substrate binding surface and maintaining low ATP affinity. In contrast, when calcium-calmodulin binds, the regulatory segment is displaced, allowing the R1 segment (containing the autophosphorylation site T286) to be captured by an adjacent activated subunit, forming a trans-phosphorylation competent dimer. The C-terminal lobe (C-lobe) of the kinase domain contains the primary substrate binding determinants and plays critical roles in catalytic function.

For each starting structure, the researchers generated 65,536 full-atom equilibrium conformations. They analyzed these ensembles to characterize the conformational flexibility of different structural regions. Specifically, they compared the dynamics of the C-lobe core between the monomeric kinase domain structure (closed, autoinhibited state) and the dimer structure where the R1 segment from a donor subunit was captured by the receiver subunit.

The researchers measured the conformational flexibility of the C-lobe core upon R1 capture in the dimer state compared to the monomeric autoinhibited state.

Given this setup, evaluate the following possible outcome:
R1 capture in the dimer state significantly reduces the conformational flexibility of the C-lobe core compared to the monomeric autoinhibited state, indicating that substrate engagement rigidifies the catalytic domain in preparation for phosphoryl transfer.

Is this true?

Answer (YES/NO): YES